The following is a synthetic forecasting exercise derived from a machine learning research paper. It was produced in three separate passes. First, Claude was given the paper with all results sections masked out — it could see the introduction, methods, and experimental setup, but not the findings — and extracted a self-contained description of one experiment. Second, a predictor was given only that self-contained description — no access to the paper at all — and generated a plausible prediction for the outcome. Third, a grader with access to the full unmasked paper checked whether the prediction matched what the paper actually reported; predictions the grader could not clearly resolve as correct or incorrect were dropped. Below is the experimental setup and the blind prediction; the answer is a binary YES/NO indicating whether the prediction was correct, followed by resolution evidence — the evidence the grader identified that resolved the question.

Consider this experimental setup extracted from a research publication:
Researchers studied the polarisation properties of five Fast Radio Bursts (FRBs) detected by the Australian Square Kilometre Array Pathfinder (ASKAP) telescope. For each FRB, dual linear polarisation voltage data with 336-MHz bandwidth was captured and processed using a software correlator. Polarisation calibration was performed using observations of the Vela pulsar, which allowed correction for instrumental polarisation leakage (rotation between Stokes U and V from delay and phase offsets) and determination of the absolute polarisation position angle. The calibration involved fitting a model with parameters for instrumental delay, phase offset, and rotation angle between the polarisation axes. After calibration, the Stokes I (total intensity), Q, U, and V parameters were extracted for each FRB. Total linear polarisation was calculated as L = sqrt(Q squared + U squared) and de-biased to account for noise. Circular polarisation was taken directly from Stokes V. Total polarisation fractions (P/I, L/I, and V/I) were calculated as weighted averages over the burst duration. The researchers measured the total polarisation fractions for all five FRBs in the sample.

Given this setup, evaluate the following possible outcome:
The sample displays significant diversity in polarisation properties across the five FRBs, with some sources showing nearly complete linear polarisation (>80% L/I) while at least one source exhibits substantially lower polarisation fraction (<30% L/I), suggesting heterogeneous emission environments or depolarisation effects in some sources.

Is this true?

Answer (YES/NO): NO